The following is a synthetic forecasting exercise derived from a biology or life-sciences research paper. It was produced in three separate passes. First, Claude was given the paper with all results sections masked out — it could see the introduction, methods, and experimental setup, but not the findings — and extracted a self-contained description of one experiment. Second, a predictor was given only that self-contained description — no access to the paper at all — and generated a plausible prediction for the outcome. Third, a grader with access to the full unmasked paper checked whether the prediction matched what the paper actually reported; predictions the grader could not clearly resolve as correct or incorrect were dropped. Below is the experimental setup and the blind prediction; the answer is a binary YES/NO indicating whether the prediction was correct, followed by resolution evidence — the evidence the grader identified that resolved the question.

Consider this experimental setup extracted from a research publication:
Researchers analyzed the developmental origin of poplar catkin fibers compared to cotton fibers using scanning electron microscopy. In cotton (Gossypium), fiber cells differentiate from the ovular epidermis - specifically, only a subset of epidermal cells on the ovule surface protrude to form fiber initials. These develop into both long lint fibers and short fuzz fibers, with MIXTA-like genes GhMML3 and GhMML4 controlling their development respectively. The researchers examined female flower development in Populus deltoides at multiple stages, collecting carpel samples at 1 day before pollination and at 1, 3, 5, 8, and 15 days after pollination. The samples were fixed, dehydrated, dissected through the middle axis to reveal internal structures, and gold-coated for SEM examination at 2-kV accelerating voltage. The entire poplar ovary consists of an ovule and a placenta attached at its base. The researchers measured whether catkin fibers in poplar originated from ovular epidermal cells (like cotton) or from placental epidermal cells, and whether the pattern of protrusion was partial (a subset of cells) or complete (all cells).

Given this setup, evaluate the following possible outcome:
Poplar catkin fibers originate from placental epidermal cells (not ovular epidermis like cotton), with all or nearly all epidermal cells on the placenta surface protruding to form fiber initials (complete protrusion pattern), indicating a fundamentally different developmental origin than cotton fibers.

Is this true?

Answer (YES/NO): YES